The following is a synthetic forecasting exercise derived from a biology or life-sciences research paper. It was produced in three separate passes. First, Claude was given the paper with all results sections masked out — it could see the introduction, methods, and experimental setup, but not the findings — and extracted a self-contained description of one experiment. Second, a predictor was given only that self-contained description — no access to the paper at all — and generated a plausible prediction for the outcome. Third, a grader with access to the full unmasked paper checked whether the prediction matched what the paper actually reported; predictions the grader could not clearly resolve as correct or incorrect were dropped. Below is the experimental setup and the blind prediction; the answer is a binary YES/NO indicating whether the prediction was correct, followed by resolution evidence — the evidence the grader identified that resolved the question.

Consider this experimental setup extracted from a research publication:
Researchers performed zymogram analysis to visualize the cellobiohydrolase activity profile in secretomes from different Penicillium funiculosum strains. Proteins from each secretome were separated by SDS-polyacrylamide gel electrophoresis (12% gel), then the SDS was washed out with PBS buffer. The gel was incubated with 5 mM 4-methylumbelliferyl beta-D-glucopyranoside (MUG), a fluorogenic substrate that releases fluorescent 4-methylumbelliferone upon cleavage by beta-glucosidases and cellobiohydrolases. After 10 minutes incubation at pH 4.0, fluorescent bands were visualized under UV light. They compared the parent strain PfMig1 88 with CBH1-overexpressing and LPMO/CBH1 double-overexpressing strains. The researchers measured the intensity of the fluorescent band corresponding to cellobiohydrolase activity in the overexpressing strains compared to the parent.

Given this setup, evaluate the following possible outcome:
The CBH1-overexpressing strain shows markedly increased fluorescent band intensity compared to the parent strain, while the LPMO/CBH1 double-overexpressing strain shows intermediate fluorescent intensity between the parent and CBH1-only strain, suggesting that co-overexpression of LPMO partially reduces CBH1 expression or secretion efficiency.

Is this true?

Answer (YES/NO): NO